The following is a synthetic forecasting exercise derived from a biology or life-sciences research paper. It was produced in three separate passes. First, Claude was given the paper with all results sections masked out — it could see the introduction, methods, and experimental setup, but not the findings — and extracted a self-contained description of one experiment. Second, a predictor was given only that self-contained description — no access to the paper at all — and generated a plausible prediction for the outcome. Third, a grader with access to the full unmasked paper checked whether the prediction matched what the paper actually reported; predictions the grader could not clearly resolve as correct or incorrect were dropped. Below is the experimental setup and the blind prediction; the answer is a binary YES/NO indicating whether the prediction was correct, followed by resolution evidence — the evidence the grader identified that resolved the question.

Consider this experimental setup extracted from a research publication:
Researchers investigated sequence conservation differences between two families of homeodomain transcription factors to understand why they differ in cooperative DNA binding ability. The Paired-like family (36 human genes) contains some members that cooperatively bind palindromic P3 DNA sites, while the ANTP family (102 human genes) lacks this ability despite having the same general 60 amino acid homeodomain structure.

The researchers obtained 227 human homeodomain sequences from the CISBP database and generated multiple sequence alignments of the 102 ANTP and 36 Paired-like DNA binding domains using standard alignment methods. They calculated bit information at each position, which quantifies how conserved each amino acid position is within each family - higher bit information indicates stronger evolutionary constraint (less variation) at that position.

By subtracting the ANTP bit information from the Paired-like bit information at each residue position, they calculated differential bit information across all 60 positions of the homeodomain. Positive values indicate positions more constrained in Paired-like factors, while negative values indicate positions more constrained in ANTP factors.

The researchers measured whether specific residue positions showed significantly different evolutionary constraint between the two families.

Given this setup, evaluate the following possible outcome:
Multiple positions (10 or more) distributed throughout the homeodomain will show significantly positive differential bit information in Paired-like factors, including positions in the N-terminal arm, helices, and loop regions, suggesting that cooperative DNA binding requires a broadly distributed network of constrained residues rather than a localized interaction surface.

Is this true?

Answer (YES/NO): NO